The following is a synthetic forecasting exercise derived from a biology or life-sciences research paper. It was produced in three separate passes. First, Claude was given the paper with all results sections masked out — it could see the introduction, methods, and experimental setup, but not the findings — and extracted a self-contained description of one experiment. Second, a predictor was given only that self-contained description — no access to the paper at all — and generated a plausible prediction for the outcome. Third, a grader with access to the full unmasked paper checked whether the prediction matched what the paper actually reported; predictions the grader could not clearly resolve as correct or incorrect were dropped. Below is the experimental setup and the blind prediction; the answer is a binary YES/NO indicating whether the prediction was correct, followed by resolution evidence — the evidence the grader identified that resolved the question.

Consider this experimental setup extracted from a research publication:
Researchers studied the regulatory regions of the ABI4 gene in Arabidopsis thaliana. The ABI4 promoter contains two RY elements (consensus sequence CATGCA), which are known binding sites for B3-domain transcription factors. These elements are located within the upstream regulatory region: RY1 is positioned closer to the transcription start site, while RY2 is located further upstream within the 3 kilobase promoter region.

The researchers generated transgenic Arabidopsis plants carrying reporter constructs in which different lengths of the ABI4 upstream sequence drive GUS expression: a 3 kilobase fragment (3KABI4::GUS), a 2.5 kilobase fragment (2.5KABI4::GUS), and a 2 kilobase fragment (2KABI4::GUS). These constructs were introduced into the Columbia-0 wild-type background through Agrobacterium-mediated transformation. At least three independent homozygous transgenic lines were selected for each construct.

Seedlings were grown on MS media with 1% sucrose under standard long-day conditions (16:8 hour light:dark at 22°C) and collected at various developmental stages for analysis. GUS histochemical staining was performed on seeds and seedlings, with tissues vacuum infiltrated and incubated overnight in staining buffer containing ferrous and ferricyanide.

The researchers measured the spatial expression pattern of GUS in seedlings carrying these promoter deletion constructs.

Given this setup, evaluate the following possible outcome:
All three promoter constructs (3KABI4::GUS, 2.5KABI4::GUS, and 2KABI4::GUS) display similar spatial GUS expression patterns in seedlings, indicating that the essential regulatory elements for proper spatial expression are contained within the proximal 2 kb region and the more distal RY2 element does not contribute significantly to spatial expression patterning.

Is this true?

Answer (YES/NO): NO